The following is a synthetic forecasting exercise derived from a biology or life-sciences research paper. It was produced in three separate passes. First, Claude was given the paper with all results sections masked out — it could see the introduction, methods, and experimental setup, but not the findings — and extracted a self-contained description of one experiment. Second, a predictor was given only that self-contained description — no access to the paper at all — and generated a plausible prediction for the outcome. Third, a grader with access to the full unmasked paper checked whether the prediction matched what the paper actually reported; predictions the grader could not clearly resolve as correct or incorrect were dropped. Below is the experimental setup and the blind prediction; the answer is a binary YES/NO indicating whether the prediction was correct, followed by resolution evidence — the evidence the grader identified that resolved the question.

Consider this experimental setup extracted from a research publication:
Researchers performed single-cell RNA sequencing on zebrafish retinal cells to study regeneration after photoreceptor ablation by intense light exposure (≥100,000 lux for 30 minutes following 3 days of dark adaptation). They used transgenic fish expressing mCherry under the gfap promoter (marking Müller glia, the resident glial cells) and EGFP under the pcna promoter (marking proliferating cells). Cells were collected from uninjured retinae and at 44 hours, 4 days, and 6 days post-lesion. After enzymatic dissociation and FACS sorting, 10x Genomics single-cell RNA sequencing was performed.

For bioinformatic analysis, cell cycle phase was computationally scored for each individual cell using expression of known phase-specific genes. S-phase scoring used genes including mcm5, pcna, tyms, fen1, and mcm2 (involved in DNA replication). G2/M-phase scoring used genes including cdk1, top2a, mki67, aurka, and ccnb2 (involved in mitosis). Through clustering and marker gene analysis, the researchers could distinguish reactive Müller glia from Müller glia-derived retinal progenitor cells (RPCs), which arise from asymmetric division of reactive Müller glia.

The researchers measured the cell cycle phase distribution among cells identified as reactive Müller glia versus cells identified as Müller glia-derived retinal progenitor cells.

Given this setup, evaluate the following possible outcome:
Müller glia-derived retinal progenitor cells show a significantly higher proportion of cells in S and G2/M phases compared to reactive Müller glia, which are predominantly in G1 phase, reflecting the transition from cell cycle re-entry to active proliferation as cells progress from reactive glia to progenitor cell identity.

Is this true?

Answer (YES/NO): NO